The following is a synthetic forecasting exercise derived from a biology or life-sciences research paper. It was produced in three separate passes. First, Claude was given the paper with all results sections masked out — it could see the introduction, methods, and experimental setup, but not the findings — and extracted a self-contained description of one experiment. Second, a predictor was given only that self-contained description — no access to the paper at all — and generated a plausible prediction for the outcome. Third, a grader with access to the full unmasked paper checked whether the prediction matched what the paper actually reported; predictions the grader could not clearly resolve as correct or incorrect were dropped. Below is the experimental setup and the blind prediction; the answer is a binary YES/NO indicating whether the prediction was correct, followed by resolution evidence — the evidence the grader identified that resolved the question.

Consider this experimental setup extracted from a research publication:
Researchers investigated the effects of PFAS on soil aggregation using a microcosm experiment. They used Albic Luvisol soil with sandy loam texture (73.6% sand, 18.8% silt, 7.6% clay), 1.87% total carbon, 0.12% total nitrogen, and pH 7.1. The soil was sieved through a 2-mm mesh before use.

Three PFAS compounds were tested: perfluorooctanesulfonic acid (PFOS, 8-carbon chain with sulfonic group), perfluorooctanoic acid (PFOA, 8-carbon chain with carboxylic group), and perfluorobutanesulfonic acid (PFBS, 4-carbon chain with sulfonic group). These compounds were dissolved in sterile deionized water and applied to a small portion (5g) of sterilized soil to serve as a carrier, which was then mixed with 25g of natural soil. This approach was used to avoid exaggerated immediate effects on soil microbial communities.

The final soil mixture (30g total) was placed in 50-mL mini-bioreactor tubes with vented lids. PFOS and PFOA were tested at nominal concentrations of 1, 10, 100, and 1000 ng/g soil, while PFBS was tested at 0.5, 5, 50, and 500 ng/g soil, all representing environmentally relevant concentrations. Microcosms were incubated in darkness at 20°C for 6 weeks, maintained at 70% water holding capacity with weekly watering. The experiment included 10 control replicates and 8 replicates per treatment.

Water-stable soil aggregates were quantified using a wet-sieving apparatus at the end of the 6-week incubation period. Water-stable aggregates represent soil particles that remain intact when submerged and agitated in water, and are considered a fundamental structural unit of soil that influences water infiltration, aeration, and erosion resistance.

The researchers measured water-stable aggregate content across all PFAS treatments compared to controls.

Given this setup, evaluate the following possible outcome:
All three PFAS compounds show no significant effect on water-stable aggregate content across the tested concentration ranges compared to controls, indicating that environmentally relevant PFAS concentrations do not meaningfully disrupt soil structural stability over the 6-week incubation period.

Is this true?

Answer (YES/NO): NO